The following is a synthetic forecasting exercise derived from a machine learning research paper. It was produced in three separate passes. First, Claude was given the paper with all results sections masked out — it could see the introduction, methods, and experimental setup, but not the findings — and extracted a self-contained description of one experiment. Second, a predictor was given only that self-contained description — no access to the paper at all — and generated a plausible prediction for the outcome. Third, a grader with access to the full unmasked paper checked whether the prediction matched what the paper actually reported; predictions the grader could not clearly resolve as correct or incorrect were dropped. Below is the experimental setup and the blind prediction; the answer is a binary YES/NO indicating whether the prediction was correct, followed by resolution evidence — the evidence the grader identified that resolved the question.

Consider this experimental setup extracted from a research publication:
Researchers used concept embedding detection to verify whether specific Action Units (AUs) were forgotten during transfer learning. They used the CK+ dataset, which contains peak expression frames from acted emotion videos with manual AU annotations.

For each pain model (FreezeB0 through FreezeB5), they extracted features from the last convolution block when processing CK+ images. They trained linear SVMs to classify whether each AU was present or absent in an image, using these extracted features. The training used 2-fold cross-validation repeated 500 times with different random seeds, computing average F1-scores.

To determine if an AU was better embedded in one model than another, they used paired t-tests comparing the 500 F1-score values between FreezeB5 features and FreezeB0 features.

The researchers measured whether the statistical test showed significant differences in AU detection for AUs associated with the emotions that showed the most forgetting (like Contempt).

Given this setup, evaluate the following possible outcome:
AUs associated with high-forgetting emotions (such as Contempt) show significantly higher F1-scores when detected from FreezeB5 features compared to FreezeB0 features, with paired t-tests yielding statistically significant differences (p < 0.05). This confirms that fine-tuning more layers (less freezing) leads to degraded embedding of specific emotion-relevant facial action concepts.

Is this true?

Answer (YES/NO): YES